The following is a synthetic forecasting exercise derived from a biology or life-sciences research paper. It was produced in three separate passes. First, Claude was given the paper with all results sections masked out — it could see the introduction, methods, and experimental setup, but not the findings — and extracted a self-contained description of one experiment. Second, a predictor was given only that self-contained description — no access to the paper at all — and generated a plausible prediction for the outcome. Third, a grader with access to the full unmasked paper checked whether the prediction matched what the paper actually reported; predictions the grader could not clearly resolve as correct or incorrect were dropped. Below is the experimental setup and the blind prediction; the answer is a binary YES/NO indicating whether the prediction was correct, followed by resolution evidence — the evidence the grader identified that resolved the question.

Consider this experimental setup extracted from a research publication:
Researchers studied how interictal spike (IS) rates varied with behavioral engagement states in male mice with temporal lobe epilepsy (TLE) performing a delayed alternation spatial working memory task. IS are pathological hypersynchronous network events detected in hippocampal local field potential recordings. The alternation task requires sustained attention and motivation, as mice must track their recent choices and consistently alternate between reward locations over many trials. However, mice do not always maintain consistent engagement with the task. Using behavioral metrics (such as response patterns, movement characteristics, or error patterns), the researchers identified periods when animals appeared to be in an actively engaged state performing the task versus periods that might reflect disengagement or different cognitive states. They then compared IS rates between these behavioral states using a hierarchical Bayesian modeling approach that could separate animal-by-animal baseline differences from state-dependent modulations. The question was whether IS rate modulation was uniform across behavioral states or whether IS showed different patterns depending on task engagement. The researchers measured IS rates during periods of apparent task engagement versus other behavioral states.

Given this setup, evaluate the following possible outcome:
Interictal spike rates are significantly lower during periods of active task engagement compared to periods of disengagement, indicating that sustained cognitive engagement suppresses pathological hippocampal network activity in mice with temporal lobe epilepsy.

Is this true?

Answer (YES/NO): NO